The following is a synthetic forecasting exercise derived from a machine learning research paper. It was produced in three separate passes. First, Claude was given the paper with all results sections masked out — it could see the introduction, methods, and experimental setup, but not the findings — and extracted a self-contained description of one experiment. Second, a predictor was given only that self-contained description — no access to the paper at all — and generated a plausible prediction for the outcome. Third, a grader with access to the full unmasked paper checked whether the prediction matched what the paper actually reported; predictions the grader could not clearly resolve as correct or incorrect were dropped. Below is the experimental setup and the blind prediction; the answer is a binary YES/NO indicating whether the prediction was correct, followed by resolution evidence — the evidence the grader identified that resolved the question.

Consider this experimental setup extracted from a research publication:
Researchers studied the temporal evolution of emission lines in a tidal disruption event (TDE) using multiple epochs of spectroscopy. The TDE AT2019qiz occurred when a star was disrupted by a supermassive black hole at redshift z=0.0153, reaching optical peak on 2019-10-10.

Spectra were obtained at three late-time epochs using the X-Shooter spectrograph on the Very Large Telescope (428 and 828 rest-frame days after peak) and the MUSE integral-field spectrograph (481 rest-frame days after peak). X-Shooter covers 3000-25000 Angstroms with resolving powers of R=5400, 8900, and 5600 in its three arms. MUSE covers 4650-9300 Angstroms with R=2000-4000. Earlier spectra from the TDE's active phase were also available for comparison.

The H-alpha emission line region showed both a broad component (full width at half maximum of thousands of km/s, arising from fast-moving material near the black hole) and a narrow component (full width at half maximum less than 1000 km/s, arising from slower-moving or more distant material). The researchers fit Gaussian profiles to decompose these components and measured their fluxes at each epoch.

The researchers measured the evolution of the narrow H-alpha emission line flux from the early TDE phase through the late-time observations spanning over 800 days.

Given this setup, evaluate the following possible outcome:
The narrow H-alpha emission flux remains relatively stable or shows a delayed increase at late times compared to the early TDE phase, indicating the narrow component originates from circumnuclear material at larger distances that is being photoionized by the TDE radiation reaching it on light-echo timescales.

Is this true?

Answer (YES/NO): YES